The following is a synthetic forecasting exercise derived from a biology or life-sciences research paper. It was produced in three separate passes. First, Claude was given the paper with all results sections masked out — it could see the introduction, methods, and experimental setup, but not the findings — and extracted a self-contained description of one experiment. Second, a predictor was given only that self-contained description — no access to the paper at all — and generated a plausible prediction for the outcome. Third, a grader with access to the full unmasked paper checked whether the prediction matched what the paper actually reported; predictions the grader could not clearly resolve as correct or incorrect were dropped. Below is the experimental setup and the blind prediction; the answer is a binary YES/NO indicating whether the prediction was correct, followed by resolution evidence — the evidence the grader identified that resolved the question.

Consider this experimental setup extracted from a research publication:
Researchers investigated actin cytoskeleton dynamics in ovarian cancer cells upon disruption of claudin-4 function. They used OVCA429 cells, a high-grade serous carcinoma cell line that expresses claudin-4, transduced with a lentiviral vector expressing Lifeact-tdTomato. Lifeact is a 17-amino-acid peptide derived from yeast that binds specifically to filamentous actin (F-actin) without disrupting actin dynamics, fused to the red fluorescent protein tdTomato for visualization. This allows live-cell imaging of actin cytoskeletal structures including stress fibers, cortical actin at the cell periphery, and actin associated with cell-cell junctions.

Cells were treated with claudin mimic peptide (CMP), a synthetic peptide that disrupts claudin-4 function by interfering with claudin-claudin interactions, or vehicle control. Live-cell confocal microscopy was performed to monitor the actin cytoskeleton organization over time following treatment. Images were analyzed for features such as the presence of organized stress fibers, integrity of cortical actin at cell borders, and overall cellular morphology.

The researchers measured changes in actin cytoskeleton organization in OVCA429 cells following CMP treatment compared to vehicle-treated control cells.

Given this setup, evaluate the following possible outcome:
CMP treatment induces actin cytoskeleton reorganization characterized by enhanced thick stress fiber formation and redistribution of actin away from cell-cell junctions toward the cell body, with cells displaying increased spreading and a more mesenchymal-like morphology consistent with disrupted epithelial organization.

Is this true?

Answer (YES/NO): NO